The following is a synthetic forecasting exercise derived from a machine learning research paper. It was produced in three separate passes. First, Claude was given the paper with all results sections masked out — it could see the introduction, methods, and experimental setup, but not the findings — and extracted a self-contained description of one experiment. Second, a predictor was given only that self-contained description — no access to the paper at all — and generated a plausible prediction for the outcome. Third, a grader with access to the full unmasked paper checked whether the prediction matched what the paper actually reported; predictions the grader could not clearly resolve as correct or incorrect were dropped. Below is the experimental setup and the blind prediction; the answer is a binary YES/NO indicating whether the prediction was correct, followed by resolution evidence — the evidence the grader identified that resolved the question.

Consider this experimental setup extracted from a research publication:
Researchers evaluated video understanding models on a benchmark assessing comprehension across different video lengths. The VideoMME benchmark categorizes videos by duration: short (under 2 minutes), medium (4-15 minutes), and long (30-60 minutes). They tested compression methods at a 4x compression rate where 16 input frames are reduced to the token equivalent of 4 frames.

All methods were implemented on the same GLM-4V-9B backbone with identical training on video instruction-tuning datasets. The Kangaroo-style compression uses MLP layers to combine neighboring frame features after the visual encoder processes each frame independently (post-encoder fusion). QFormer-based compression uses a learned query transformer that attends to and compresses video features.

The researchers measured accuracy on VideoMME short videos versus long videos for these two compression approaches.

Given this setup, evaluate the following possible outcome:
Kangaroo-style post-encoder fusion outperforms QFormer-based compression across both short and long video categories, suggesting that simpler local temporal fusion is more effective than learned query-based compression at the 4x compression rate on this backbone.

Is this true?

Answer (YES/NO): YES